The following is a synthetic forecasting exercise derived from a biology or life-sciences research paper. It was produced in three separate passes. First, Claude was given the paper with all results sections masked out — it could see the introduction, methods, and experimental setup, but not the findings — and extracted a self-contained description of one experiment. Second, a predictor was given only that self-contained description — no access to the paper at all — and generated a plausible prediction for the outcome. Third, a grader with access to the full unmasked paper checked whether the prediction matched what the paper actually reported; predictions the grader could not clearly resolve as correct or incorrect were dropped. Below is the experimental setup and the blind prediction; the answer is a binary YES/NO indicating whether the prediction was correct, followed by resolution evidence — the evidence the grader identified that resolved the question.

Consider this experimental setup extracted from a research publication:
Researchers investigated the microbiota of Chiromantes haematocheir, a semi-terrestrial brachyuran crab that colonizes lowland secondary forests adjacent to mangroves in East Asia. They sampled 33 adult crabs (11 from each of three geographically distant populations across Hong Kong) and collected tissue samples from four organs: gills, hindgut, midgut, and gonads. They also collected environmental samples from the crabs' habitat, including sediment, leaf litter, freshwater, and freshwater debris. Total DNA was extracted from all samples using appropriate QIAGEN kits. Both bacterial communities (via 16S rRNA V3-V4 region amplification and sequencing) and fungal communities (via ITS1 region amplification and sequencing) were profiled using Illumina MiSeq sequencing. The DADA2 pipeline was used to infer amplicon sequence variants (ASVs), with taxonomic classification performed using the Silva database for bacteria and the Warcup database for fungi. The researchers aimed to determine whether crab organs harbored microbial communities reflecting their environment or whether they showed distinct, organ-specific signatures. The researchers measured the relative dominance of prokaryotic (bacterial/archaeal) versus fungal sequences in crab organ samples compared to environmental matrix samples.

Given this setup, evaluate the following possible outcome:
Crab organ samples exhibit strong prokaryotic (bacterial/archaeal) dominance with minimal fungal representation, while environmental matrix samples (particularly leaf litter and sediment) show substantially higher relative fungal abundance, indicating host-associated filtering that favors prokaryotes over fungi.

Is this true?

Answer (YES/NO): YES